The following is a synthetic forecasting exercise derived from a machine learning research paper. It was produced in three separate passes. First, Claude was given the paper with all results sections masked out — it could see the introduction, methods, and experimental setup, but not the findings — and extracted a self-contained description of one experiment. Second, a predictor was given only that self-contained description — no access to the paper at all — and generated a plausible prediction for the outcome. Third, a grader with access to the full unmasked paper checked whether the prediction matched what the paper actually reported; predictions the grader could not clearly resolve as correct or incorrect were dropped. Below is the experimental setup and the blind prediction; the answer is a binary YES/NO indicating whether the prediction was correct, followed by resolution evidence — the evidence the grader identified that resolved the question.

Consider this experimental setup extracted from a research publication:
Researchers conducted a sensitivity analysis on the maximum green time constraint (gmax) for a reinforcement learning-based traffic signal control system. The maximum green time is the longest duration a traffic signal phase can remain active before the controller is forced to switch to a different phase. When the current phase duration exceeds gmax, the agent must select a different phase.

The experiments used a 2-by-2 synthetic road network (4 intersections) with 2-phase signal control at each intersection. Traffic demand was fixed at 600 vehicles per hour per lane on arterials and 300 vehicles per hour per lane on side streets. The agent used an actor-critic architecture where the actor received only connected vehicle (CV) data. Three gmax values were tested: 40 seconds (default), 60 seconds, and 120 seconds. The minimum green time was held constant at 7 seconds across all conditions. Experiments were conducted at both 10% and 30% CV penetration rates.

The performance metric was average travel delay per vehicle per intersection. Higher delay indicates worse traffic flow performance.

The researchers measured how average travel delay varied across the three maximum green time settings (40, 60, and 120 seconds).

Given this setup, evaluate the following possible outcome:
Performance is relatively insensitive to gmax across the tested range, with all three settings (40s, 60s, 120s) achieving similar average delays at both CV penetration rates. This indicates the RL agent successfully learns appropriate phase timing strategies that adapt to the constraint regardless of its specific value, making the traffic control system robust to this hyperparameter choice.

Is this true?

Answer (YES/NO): NO